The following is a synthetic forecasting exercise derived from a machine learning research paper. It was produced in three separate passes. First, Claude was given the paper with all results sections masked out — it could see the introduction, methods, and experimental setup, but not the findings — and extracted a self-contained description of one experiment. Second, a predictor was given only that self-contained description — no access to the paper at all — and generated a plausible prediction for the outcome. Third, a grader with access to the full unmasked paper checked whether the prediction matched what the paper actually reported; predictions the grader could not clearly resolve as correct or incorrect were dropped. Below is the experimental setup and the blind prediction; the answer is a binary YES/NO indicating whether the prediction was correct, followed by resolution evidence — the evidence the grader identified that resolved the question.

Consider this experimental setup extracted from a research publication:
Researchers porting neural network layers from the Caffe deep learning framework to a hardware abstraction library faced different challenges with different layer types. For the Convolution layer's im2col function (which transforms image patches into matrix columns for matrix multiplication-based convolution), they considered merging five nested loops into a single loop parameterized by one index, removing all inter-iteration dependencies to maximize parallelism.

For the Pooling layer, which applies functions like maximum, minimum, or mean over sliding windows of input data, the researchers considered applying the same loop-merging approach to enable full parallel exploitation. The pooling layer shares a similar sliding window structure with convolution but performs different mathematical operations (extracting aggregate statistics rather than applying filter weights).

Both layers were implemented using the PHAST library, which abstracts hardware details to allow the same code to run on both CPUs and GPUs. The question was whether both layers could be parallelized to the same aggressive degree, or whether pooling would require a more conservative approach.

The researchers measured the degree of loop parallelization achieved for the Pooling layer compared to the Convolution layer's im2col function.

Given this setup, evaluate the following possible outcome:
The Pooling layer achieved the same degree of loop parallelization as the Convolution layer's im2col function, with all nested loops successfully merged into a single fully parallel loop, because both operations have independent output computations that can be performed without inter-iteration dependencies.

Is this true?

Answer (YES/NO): NO